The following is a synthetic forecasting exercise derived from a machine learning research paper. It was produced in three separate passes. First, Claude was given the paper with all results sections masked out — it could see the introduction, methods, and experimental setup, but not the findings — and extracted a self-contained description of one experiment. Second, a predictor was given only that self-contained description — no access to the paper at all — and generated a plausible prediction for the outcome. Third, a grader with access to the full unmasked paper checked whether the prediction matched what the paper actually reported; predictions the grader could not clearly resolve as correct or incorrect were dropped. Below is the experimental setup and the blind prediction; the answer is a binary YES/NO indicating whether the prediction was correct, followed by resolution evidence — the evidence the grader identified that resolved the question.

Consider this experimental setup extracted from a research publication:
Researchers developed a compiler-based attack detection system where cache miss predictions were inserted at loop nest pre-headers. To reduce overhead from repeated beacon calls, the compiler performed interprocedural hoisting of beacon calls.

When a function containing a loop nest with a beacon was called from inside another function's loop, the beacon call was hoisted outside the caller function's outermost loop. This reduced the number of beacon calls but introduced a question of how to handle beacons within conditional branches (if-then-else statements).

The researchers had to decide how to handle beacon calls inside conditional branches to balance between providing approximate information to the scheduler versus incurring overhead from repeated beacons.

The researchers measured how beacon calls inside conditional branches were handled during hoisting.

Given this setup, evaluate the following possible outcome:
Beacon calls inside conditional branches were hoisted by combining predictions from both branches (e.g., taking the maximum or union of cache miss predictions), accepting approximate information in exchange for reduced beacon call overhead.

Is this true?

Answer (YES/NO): NO